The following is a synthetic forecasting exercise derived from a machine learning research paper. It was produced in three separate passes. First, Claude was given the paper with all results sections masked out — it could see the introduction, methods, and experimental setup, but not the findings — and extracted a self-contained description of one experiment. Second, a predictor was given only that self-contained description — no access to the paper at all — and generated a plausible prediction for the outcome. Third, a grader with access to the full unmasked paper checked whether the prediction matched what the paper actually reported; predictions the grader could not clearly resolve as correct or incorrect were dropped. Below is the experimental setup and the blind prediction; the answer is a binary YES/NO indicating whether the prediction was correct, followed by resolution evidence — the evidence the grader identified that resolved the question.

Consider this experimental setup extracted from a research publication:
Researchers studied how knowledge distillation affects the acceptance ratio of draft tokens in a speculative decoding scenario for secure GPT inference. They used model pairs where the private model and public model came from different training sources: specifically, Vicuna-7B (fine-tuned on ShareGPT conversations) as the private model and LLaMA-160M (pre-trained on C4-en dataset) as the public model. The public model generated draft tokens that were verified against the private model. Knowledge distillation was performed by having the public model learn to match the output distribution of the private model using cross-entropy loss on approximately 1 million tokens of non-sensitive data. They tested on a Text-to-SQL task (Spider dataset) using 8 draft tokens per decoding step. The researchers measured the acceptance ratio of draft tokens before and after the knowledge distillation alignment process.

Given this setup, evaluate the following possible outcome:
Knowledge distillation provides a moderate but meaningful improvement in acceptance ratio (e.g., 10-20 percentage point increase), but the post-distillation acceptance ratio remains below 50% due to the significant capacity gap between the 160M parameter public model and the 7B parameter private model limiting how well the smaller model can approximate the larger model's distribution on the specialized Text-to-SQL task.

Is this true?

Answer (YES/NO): NO